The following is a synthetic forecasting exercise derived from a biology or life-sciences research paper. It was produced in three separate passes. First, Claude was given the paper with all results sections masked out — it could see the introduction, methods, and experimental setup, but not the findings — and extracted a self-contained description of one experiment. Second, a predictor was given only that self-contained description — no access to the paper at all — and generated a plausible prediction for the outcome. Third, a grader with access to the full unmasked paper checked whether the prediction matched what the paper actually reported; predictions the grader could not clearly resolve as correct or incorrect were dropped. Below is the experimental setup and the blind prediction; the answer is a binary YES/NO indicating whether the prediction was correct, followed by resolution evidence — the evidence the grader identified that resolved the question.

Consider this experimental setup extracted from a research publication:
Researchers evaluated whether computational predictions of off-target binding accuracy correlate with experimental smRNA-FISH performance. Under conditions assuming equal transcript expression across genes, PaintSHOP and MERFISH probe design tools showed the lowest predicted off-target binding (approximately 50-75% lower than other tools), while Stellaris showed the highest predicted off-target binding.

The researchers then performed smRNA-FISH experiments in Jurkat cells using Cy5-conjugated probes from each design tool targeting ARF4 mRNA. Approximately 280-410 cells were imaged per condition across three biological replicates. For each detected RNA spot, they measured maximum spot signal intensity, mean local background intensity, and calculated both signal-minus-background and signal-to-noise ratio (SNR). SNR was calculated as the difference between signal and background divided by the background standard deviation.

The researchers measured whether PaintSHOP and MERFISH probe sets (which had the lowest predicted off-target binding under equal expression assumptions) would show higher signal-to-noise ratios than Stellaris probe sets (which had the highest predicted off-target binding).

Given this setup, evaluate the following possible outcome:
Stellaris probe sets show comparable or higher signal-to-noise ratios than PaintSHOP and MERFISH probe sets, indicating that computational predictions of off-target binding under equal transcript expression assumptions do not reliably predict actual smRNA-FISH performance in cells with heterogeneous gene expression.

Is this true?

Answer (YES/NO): YES